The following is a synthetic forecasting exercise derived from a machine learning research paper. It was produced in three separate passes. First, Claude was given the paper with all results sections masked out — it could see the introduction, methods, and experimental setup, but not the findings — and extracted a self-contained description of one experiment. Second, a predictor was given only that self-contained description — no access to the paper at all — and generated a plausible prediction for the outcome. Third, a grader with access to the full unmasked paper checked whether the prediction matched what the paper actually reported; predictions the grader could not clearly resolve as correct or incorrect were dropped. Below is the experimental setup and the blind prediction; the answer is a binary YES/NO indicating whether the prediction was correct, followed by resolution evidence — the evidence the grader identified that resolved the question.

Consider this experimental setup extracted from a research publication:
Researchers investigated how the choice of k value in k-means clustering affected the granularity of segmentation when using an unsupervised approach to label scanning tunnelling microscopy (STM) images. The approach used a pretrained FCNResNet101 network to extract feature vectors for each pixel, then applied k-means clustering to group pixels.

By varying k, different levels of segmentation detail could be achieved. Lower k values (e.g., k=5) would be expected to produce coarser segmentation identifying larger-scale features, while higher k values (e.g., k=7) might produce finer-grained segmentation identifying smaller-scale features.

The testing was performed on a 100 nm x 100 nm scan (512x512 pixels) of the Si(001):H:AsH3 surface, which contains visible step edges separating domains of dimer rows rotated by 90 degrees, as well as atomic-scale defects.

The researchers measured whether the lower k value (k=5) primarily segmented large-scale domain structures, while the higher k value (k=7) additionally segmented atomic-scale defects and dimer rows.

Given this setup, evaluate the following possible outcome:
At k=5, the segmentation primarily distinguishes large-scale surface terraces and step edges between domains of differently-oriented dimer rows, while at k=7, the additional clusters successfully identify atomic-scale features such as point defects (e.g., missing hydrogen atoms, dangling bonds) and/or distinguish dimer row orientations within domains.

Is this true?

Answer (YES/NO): YES